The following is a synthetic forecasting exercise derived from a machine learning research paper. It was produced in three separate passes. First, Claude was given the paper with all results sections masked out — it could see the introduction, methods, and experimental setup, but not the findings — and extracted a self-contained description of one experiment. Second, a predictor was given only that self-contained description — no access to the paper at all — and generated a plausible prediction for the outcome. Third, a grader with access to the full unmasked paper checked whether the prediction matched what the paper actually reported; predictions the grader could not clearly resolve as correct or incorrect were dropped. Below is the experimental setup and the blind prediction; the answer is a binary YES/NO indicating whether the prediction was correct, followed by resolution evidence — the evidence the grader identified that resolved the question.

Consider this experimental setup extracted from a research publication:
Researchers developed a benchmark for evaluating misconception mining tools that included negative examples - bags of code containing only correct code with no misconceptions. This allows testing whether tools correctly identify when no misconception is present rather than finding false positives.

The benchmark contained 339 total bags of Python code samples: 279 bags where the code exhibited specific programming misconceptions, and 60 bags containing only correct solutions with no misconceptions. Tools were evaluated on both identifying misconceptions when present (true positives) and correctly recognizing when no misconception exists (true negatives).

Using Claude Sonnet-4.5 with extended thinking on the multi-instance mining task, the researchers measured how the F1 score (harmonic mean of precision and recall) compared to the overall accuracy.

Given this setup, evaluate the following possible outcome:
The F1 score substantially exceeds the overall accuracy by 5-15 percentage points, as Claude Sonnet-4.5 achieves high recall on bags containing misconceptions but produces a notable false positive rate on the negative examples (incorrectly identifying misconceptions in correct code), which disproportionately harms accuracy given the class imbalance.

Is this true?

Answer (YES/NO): NO